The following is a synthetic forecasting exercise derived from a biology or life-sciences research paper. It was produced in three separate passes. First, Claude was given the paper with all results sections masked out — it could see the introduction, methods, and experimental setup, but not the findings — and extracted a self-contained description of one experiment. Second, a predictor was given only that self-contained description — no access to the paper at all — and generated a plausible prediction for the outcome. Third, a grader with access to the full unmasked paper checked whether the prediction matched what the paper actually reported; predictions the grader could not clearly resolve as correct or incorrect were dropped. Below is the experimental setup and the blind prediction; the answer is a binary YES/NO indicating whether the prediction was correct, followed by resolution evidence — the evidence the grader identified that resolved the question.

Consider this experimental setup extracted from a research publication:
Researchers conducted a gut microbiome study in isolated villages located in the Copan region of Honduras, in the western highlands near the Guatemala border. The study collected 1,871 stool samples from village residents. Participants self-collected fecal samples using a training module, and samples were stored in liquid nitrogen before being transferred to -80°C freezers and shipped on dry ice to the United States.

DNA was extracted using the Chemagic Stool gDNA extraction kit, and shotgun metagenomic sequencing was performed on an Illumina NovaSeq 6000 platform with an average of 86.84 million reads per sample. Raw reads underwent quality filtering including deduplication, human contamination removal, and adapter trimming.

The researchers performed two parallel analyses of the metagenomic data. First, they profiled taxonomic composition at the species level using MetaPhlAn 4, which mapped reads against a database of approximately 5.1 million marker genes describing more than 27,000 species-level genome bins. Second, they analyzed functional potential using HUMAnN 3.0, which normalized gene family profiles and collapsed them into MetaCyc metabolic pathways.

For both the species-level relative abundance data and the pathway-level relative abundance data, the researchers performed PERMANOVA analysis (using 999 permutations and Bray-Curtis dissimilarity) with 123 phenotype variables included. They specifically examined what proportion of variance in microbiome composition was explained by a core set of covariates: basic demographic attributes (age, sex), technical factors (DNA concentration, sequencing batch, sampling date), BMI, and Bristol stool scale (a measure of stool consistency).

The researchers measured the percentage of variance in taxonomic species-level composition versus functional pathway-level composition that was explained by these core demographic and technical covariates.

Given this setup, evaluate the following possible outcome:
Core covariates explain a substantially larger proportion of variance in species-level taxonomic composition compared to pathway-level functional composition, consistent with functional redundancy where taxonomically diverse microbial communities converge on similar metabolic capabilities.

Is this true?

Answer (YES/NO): NO